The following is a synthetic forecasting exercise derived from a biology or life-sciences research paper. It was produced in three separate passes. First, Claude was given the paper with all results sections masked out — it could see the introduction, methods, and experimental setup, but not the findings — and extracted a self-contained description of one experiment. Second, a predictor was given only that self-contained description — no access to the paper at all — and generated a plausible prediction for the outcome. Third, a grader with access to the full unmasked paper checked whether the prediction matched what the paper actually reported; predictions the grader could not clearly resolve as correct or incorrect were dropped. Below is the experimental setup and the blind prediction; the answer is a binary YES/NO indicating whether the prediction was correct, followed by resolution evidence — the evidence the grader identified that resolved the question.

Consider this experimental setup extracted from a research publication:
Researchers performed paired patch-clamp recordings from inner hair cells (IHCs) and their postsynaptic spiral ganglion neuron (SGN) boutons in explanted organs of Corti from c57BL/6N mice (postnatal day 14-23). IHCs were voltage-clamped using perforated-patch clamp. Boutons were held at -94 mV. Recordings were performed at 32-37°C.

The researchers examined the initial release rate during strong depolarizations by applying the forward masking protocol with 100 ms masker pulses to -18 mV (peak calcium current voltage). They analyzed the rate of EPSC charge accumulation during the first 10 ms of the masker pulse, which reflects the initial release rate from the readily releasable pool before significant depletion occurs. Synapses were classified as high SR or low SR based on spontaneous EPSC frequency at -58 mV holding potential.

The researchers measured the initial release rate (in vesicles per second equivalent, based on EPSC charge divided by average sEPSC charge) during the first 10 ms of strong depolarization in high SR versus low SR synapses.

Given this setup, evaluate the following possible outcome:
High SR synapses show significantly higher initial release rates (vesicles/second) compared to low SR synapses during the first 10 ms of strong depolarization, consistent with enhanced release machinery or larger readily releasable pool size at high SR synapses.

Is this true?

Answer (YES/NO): NO